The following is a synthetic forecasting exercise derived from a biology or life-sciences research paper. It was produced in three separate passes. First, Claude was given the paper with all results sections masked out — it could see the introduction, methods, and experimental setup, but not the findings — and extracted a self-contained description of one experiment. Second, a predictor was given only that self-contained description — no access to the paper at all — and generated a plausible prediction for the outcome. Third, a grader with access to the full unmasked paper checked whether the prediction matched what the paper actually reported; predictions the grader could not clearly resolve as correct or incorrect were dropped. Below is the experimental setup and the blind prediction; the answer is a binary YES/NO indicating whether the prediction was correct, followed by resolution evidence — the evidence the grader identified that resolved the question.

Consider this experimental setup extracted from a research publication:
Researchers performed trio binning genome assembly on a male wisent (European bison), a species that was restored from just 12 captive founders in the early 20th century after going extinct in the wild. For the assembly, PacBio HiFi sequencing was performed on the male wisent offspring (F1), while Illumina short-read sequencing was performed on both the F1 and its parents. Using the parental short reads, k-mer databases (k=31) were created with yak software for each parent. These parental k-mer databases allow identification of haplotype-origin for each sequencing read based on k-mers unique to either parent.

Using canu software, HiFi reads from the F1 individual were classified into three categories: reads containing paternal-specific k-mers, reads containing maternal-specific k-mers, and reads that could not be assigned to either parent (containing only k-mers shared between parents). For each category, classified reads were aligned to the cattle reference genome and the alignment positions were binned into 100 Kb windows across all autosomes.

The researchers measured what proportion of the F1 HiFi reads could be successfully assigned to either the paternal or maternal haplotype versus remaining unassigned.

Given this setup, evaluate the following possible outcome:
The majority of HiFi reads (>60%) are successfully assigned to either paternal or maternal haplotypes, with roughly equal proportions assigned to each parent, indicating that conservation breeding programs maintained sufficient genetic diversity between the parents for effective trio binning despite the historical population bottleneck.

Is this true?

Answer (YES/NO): NO